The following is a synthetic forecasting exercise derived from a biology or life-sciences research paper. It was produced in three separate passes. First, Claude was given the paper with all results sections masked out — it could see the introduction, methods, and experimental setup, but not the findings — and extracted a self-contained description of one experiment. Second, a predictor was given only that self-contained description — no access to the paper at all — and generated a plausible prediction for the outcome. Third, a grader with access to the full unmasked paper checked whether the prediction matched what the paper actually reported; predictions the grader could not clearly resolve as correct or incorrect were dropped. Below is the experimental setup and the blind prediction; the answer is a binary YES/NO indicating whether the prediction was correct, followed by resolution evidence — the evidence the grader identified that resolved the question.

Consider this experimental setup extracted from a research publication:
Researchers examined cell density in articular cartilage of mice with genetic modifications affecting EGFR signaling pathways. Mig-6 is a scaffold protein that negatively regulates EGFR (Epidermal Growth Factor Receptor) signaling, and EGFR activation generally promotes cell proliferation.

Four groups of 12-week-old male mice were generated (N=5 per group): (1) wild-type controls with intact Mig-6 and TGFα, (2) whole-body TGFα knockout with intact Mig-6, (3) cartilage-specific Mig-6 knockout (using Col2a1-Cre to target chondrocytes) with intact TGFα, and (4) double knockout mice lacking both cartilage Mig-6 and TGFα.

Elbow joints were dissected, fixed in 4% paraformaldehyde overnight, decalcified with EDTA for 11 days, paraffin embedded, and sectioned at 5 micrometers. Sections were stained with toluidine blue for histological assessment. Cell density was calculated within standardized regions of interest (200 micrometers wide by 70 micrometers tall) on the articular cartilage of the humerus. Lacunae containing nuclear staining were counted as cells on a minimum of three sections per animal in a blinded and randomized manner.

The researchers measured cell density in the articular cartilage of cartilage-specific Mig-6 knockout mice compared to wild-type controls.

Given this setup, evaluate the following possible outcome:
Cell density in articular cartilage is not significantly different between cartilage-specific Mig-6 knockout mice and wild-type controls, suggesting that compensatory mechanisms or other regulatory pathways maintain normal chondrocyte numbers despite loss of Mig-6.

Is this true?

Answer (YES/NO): NO